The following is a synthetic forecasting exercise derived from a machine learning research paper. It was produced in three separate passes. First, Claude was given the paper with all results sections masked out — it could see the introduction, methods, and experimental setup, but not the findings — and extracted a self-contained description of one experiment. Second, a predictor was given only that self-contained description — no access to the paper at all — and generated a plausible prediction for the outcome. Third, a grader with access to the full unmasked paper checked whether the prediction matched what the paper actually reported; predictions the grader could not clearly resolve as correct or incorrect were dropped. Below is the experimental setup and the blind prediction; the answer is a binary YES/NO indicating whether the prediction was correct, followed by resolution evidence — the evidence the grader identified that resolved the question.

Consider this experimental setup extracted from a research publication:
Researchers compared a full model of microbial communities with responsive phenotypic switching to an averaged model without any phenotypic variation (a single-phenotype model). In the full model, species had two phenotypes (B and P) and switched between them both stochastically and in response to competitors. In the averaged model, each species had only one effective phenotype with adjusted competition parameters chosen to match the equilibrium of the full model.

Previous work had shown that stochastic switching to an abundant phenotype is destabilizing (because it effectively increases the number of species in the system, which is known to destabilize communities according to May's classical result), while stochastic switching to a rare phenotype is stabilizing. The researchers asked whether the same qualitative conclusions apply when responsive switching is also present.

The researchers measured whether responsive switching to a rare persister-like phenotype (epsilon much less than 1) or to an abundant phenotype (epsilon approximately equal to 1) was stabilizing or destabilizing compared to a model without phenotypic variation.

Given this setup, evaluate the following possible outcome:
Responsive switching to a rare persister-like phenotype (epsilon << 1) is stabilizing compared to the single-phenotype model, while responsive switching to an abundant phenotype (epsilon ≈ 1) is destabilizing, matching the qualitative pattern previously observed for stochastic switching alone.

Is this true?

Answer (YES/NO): YES